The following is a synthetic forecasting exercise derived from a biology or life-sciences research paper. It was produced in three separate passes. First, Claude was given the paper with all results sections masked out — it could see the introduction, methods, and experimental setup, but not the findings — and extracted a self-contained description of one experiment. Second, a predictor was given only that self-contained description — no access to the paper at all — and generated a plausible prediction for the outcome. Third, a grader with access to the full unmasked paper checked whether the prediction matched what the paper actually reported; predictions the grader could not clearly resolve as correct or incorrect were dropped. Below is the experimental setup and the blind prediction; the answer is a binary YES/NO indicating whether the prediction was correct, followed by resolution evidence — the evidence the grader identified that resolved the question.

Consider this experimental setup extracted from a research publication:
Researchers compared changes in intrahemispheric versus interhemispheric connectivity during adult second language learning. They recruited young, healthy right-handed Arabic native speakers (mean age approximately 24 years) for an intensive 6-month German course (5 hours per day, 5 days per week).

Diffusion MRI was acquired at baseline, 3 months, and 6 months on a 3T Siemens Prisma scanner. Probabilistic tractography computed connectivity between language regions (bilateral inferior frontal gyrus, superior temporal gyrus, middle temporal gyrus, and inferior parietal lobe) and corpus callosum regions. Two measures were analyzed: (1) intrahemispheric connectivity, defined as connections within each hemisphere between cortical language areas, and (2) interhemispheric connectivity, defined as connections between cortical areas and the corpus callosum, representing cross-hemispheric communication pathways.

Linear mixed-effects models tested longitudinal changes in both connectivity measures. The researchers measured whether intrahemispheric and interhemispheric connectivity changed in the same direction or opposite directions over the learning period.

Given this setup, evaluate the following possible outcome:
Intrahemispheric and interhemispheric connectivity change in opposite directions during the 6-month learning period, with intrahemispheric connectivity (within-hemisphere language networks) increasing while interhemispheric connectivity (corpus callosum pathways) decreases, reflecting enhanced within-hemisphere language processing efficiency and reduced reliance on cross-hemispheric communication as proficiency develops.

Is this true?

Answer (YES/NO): NO